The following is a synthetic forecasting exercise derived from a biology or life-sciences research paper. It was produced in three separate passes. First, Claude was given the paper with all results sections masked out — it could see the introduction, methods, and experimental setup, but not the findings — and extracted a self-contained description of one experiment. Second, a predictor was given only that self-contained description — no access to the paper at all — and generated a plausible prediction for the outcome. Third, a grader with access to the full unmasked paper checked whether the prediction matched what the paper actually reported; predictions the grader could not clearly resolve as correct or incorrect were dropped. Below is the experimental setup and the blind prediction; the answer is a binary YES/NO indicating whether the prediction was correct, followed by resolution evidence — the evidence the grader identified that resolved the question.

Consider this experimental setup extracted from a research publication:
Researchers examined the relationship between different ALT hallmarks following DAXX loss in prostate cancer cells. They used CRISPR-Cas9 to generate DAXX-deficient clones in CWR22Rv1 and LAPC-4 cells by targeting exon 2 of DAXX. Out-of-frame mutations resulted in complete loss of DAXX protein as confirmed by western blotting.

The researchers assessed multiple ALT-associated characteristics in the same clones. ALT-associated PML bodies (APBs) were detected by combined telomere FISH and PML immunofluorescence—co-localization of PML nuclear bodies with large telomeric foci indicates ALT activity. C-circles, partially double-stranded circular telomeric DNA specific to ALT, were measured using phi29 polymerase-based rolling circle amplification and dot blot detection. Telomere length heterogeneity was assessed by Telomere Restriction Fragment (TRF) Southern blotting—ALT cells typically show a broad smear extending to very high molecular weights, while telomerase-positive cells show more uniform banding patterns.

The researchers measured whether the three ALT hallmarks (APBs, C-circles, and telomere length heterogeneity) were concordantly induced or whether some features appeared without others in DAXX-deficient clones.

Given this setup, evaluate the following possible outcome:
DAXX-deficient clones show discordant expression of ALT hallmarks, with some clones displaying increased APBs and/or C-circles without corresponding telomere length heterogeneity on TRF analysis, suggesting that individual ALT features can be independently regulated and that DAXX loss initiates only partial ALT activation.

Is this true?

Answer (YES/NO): NO